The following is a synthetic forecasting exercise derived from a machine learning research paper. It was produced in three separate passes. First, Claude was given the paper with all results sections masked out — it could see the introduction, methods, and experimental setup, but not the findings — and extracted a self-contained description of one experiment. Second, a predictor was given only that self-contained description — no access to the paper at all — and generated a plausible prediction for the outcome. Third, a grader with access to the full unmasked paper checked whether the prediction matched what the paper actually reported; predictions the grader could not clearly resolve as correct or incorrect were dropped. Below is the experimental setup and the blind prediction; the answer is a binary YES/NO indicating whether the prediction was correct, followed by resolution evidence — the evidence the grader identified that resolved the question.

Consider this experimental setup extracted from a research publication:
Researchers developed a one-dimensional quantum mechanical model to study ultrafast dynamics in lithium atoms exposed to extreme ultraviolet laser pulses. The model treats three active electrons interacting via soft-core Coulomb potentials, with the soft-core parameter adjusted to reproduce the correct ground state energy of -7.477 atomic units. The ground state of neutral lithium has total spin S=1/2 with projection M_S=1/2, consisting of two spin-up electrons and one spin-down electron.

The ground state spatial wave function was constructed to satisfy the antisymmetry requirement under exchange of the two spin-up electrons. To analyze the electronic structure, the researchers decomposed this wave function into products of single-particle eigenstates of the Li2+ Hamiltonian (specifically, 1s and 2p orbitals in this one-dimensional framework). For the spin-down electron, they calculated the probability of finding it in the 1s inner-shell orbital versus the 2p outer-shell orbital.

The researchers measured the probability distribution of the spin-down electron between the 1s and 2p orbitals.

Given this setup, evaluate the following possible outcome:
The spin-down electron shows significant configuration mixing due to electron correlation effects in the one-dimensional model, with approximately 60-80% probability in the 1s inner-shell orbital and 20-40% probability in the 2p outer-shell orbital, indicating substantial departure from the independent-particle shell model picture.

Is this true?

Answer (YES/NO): NO